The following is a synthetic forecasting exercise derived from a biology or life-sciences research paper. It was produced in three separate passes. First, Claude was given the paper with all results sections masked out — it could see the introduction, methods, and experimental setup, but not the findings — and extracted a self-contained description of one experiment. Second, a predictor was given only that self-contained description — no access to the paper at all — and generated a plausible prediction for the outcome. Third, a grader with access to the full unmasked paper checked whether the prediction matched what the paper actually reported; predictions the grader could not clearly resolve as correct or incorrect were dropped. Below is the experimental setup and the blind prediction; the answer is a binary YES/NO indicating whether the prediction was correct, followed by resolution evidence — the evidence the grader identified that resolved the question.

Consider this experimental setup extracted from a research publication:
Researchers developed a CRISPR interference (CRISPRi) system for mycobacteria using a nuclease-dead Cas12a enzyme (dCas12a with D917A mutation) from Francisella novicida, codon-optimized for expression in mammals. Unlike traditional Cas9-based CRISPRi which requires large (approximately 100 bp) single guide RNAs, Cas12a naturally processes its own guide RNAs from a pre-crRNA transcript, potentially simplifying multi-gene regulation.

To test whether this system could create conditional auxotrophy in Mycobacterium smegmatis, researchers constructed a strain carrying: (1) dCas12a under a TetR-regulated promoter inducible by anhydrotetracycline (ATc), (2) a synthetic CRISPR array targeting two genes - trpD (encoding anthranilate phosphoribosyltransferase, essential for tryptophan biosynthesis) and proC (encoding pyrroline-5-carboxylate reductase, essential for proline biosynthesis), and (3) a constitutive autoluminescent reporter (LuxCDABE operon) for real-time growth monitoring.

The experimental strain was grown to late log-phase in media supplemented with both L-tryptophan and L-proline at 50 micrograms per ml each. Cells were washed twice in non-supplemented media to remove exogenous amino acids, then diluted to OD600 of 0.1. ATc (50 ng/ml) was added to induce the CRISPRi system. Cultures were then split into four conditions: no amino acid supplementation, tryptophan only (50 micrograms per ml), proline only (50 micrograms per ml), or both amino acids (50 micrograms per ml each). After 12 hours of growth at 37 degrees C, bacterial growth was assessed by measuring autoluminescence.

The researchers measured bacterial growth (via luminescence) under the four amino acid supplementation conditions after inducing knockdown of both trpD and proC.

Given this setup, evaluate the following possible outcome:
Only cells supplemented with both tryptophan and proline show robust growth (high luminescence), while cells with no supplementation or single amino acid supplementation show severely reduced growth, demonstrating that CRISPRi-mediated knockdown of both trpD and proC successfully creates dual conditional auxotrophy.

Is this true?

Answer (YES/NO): YES